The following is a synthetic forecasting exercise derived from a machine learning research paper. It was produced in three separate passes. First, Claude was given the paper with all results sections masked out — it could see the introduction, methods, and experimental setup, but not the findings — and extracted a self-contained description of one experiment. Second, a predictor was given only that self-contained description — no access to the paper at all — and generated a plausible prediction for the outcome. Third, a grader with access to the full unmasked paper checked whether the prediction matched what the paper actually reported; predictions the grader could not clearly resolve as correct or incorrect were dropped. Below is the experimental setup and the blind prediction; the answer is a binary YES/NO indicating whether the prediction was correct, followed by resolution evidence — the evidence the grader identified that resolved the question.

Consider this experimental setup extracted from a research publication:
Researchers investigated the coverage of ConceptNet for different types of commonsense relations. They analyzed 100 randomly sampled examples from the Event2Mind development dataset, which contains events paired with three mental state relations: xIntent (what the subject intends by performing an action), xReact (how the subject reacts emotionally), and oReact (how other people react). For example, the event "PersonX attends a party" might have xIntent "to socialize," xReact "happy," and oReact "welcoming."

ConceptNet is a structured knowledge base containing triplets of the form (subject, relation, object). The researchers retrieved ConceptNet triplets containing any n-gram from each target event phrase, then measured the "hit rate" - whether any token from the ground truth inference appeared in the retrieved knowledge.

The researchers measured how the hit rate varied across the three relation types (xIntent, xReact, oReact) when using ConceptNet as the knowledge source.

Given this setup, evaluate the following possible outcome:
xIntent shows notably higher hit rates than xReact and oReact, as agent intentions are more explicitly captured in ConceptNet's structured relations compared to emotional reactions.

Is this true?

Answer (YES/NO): YES